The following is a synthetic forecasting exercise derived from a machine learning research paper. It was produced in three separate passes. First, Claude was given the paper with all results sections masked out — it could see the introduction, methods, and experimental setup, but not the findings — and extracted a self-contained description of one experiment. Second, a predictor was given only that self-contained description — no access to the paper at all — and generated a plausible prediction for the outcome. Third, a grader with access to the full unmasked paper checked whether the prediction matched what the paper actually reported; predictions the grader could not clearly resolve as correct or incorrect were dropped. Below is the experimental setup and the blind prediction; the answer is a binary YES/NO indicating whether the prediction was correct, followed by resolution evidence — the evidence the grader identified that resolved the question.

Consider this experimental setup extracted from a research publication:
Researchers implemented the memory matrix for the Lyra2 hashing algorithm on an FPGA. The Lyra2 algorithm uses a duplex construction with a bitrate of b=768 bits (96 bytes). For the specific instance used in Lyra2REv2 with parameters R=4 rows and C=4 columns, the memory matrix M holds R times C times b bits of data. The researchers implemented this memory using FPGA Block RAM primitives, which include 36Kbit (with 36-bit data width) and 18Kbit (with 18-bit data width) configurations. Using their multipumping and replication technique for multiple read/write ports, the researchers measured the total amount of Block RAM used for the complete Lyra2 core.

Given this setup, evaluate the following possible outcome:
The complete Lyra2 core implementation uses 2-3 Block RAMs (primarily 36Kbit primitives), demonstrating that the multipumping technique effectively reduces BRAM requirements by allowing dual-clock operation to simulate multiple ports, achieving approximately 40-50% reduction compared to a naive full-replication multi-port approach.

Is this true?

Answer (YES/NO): NO